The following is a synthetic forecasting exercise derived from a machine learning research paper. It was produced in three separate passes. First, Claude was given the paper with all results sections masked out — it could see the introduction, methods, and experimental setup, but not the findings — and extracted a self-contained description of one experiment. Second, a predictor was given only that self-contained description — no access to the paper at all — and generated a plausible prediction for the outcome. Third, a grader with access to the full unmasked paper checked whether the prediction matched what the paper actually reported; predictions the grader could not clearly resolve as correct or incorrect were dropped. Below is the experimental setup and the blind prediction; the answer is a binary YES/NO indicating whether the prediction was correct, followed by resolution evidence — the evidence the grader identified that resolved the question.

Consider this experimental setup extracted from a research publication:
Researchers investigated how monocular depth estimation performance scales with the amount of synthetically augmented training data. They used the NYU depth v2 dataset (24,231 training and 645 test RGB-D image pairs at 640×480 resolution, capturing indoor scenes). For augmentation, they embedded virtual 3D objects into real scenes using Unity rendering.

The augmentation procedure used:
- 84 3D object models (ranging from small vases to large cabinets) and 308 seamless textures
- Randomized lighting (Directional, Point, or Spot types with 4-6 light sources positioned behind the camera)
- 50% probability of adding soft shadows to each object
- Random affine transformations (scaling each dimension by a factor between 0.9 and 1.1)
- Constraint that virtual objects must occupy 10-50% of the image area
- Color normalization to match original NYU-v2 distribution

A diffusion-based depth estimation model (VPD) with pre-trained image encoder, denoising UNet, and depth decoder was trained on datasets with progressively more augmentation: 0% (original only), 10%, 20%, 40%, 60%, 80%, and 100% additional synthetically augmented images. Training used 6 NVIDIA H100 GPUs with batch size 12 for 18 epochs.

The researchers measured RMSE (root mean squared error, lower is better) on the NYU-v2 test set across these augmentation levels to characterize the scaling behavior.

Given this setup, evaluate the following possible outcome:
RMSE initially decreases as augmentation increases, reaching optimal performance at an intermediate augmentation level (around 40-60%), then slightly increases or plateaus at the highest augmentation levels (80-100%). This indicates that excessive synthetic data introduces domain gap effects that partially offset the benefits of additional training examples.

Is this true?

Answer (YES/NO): NO